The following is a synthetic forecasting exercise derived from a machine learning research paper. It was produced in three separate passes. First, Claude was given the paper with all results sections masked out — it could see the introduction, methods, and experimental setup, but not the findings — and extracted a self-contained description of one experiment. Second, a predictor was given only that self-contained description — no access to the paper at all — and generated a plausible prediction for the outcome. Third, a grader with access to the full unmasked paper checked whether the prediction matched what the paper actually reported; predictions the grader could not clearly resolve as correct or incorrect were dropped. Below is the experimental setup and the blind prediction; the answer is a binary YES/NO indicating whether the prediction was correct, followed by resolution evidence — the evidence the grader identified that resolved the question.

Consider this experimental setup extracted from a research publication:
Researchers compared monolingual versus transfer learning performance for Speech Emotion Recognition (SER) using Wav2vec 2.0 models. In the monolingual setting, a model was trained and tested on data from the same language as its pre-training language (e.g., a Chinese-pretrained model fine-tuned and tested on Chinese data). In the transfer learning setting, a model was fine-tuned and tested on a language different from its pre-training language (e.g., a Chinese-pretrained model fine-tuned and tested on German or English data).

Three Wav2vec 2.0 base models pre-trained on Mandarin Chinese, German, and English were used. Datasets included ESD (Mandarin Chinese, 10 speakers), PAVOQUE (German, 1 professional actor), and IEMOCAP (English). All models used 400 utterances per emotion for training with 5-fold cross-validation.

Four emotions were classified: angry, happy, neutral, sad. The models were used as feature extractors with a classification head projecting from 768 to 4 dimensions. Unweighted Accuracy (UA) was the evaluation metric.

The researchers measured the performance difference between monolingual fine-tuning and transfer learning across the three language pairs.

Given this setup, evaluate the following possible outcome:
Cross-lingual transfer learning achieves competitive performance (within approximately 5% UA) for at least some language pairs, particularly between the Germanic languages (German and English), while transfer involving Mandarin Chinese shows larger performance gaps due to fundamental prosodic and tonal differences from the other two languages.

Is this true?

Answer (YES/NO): NO